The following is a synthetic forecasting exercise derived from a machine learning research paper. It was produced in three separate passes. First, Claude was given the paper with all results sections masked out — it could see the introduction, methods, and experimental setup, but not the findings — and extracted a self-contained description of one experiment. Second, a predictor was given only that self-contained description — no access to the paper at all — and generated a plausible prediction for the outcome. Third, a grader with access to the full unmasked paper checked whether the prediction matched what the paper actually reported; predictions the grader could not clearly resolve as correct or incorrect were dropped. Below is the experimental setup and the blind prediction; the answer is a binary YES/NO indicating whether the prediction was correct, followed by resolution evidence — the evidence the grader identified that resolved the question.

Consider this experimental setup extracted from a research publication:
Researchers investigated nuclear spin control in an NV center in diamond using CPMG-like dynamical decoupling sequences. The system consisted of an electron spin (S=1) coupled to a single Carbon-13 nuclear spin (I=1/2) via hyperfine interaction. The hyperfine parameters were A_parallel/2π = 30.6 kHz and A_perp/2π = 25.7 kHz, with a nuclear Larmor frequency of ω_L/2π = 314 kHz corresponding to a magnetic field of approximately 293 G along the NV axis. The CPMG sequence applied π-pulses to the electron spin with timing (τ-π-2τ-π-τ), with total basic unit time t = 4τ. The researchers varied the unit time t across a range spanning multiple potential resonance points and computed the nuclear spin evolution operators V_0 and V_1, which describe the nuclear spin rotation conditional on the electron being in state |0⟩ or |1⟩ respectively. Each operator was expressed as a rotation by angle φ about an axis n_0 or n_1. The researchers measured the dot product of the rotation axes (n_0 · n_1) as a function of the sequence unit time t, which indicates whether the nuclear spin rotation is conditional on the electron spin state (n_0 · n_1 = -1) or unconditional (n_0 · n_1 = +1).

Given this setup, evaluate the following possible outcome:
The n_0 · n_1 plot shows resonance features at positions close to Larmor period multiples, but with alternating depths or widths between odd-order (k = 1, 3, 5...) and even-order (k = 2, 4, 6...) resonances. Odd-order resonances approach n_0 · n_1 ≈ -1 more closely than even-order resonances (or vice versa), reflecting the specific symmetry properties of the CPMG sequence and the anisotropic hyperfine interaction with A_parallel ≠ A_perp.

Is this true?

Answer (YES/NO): NO